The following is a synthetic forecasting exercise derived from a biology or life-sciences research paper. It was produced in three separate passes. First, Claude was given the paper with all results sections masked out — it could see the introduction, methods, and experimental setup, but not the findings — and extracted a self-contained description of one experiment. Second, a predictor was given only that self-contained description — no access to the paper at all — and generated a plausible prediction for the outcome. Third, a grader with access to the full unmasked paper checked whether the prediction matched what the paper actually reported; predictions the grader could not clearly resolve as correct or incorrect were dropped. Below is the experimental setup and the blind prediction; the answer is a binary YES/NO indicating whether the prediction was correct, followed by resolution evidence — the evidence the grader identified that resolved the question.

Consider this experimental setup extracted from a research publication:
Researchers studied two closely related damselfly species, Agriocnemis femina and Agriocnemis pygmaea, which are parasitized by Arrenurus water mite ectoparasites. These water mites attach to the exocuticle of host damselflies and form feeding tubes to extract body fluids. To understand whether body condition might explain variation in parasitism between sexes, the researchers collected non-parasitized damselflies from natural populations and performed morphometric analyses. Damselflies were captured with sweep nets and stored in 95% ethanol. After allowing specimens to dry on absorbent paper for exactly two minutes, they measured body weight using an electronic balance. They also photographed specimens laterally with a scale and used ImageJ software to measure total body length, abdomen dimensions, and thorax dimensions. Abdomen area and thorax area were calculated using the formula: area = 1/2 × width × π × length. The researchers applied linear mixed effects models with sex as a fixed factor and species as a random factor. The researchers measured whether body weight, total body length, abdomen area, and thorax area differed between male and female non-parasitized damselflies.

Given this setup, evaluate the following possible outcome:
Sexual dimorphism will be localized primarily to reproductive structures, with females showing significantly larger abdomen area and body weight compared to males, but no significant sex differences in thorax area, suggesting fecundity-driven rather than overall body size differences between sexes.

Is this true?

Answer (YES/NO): NO